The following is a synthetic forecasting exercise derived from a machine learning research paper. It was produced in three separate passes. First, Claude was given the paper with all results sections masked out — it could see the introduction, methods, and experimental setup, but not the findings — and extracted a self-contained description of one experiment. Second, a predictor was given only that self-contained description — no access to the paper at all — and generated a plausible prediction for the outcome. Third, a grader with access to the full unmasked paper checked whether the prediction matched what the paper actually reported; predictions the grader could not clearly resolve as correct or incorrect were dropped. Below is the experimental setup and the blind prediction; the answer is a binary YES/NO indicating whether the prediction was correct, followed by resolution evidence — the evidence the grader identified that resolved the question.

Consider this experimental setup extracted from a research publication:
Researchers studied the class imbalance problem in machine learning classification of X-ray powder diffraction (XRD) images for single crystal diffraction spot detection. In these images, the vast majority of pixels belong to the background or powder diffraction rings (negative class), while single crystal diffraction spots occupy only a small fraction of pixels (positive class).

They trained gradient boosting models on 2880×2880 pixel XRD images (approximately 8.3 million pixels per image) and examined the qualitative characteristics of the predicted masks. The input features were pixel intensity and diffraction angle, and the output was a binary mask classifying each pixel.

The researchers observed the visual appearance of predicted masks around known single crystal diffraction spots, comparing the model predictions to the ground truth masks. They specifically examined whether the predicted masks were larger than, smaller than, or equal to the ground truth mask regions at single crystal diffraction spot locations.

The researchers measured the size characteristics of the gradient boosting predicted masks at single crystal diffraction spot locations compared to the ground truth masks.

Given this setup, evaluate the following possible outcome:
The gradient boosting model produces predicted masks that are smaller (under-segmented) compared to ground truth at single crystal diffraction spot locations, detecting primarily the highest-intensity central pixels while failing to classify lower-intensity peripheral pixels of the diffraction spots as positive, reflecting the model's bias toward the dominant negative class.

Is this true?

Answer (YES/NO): YES